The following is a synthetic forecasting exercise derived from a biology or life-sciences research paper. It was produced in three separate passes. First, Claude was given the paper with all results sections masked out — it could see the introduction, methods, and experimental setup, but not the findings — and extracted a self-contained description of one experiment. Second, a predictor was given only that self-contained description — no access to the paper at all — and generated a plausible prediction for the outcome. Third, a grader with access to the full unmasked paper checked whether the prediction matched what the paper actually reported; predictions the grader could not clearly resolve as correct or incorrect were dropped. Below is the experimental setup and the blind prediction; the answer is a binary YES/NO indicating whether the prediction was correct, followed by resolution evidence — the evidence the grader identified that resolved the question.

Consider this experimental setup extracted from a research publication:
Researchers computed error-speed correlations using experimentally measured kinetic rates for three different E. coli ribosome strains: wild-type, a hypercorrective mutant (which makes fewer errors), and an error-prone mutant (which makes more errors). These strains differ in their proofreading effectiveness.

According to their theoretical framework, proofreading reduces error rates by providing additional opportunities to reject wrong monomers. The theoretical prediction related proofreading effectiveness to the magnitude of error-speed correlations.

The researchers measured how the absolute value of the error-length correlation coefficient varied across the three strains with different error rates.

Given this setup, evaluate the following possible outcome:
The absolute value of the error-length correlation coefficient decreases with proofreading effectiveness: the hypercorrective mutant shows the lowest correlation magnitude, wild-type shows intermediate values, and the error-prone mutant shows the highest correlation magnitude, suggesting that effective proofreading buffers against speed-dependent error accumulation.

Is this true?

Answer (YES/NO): YES